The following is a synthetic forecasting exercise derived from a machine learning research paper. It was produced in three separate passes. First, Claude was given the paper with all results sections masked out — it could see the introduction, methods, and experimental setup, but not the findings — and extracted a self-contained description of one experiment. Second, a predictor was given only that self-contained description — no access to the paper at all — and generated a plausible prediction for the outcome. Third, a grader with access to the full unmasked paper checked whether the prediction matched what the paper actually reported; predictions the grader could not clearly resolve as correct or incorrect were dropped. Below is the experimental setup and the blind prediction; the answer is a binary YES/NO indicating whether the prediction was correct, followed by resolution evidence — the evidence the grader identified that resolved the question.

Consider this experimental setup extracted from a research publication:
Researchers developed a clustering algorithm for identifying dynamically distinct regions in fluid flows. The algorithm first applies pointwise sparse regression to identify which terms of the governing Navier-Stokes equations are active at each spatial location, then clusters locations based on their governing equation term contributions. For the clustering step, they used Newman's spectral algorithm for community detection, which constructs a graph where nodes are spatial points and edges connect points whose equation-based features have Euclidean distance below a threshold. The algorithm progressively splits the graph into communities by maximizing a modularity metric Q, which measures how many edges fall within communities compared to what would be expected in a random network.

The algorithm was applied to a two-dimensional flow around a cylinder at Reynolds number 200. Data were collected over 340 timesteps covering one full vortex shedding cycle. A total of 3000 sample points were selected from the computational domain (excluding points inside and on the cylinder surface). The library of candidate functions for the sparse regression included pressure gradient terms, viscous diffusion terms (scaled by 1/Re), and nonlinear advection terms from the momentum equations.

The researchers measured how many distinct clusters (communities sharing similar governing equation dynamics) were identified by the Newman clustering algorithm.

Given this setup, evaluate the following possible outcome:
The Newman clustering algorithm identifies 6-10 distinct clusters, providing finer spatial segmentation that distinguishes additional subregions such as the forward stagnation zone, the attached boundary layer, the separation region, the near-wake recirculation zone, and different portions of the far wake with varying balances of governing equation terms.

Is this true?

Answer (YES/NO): NO